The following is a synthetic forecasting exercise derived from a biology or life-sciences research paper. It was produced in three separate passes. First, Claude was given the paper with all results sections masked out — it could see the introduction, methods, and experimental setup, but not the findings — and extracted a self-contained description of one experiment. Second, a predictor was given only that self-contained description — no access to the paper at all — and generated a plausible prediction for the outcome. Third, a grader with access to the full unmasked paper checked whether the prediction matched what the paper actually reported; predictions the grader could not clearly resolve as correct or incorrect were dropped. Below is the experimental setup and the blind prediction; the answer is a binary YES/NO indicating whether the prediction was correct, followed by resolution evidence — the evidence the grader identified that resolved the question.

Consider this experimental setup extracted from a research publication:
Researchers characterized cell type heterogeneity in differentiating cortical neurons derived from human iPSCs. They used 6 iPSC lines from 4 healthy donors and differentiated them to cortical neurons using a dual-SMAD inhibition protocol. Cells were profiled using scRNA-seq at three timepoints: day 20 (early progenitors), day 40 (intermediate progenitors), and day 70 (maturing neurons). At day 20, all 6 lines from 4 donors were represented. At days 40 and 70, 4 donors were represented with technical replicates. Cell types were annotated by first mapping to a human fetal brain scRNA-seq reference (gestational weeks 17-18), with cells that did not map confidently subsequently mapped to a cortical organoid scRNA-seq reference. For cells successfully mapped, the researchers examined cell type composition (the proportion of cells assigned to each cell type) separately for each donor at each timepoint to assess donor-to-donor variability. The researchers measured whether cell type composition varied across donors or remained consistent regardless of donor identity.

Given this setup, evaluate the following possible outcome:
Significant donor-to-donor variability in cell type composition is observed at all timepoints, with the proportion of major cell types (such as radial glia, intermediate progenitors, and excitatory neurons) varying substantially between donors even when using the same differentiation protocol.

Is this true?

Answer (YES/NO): NO